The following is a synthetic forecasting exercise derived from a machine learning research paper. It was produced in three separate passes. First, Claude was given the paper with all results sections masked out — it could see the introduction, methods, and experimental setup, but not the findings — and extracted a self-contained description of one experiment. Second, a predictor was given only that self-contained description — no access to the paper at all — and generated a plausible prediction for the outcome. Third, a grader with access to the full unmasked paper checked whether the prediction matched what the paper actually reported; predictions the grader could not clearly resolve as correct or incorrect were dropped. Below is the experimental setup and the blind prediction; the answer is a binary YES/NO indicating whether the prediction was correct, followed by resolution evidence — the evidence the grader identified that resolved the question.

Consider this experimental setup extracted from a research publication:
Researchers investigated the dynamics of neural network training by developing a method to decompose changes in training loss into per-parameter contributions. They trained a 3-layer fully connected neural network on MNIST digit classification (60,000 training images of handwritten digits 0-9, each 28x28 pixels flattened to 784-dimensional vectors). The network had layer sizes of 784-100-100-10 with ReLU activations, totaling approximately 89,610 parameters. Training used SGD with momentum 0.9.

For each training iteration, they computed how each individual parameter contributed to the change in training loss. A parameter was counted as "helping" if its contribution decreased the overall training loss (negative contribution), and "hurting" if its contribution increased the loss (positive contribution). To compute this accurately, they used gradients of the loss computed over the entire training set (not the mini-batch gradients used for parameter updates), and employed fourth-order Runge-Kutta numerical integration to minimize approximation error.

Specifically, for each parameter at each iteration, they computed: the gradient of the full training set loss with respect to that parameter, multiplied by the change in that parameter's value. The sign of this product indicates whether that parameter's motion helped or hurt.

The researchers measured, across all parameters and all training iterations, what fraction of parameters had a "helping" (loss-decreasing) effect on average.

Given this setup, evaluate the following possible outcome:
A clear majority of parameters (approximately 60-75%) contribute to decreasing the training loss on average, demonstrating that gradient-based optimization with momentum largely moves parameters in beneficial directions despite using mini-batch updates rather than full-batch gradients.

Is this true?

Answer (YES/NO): NO